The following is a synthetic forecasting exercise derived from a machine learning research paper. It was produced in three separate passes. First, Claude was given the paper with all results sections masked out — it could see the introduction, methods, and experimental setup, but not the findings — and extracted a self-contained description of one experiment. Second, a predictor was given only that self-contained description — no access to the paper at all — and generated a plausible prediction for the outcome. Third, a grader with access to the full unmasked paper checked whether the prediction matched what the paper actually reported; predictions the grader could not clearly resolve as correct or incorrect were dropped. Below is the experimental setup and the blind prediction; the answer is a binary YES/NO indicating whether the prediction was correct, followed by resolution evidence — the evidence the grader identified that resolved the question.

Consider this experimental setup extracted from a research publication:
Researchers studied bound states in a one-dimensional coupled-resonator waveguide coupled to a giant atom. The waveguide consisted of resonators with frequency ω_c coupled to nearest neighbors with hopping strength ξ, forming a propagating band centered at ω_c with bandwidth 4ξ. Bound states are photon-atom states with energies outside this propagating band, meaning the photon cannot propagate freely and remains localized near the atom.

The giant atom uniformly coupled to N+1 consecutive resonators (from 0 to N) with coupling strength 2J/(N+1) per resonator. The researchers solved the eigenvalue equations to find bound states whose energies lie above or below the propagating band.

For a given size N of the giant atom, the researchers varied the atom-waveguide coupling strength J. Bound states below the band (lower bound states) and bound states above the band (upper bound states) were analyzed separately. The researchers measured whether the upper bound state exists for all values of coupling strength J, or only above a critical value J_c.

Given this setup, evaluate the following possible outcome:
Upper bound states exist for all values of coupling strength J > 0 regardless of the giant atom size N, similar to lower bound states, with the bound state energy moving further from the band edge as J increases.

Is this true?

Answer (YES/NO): NO